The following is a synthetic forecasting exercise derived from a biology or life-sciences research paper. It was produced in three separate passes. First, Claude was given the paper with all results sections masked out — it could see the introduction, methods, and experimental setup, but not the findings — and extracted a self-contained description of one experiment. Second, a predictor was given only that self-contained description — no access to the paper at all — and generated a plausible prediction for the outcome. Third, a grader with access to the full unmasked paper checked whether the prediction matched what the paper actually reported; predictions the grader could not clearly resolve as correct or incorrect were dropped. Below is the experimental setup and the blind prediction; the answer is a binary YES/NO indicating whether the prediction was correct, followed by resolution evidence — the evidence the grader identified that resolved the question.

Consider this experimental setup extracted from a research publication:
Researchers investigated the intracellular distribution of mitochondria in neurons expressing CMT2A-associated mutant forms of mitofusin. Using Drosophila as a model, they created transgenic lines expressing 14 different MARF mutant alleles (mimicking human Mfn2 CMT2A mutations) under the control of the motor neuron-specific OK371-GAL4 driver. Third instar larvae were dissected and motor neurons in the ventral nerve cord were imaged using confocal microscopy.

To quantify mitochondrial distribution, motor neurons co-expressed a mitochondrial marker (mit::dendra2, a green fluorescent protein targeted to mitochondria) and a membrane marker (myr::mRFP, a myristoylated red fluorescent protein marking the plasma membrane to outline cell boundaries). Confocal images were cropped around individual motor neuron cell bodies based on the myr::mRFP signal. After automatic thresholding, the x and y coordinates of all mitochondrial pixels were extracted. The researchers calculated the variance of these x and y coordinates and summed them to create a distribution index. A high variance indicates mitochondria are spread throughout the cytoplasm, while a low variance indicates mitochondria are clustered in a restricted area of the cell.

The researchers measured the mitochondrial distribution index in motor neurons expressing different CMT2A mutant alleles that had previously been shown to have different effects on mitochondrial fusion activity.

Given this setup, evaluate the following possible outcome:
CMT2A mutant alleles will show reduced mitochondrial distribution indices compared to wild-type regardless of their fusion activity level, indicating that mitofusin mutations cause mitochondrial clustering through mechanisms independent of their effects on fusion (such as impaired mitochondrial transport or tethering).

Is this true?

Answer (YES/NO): NO